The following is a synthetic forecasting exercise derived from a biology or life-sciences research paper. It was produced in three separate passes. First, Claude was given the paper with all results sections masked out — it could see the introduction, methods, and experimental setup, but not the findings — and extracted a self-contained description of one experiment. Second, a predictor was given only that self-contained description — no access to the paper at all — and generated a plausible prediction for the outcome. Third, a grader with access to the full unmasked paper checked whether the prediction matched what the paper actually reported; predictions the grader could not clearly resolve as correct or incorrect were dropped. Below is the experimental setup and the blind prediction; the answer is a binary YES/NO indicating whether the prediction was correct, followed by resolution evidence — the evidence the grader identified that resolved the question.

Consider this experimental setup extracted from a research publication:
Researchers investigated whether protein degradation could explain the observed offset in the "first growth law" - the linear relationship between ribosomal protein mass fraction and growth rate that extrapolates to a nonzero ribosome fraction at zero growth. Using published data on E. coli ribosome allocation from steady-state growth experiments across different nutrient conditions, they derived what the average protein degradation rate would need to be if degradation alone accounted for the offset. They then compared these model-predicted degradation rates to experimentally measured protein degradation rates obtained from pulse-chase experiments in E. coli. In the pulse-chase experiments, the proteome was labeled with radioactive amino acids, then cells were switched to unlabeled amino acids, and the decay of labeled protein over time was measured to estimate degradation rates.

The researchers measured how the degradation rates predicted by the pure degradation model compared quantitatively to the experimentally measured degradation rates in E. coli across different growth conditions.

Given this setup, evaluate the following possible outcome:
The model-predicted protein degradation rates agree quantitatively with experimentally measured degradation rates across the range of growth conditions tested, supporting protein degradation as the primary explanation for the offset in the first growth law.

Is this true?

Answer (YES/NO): NO